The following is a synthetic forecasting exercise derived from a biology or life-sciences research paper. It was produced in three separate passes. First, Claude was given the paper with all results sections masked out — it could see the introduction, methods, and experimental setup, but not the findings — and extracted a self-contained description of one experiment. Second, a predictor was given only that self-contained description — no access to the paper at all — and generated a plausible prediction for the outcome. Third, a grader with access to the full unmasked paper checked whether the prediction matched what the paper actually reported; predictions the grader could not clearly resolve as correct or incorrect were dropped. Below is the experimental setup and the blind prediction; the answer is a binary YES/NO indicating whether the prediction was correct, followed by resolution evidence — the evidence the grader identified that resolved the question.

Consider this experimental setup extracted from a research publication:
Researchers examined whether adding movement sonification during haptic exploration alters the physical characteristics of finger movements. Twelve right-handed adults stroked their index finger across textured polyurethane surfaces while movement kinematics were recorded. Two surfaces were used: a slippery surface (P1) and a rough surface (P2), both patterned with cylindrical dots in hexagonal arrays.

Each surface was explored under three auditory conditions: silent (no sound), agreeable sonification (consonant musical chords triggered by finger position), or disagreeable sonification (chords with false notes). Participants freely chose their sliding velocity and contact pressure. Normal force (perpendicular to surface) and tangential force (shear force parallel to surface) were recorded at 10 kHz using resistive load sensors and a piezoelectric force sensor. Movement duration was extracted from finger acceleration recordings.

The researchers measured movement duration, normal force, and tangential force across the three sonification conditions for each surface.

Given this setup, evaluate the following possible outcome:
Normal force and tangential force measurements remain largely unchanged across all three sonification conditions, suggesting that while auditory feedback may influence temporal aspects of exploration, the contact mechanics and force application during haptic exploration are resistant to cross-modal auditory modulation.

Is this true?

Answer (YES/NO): NO